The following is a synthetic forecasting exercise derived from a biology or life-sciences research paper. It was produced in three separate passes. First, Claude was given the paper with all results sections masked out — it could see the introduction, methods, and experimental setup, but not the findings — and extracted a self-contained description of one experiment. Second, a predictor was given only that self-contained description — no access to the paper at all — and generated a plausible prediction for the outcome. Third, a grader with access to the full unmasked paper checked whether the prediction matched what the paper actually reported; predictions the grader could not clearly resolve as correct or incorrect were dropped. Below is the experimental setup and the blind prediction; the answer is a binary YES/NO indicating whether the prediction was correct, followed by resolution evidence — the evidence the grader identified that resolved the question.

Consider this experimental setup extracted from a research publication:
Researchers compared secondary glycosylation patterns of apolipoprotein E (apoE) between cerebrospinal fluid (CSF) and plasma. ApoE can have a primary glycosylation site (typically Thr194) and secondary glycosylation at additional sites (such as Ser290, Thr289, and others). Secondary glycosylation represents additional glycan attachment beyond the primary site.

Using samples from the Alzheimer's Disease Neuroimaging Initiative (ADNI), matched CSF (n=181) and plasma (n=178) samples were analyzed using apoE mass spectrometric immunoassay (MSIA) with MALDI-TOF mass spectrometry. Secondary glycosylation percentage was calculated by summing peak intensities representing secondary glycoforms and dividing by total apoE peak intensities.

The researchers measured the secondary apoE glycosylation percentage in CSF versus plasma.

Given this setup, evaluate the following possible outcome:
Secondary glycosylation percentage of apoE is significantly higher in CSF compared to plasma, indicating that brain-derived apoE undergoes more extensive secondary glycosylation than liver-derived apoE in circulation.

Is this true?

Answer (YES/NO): YES